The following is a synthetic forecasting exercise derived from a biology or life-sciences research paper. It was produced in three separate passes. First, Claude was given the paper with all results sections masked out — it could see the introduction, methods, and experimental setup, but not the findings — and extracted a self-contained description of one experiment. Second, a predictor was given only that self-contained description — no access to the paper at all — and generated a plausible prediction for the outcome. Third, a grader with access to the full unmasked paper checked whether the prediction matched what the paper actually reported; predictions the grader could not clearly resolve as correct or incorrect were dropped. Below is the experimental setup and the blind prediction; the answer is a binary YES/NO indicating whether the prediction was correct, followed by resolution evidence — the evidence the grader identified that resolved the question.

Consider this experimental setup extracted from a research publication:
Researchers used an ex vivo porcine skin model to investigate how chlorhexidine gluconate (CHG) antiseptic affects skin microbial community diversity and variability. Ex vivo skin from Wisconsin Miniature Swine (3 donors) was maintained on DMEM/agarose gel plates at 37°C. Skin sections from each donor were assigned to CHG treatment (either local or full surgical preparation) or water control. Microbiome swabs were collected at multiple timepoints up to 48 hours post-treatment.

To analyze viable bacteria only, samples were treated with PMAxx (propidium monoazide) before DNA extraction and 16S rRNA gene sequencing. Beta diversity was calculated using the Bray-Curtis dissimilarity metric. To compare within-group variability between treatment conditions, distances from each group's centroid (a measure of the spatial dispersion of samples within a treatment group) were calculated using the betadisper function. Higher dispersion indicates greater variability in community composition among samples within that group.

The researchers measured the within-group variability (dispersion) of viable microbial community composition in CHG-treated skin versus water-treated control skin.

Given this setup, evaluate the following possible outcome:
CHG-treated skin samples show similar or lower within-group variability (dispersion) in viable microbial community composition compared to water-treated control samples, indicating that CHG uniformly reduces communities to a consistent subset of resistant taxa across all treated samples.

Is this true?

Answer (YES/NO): NO